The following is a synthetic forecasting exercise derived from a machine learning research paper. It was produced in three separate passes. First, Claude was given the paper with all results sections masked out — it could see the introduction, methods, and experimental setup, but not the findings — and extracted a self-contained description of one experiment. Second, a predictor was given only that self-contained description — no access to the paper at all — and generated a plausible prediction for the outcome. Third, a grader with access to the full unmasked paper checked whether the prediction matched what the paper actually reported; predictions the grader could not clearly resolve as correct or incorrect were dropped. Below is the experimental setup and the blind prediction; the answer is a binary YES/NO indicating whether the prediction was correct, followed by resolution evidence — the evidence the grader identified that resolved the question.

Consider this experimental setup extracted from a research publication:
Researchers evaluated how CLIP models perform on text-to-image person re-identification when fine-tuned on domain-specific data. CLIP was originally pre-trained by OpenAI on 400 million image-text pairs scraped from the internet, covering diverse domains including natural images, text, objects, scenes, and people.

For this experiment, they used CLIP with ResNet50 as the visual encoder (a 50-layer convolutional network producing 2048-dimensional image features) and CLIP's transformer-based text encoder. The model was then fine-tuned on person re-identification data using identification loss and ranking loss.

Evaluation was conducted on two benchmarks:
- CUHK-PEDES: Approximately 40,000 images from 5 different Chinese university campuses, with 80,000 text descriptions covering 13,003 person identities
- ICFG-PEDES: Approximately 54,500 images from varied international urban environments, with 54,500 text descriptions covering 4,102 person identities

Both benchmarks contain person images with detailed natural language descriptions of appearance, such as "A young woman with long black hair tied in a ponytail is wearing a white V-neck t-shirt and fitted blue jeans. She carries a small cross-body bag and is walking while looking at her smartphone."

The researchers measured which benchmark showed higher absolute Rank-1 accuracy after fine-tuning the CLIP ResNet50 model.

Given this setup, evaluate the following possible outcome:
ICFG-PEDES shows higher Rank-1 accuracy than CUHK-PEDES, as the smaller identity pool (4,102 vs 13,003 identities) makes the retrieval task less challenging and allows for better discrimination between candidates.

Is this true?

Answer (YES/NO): NO